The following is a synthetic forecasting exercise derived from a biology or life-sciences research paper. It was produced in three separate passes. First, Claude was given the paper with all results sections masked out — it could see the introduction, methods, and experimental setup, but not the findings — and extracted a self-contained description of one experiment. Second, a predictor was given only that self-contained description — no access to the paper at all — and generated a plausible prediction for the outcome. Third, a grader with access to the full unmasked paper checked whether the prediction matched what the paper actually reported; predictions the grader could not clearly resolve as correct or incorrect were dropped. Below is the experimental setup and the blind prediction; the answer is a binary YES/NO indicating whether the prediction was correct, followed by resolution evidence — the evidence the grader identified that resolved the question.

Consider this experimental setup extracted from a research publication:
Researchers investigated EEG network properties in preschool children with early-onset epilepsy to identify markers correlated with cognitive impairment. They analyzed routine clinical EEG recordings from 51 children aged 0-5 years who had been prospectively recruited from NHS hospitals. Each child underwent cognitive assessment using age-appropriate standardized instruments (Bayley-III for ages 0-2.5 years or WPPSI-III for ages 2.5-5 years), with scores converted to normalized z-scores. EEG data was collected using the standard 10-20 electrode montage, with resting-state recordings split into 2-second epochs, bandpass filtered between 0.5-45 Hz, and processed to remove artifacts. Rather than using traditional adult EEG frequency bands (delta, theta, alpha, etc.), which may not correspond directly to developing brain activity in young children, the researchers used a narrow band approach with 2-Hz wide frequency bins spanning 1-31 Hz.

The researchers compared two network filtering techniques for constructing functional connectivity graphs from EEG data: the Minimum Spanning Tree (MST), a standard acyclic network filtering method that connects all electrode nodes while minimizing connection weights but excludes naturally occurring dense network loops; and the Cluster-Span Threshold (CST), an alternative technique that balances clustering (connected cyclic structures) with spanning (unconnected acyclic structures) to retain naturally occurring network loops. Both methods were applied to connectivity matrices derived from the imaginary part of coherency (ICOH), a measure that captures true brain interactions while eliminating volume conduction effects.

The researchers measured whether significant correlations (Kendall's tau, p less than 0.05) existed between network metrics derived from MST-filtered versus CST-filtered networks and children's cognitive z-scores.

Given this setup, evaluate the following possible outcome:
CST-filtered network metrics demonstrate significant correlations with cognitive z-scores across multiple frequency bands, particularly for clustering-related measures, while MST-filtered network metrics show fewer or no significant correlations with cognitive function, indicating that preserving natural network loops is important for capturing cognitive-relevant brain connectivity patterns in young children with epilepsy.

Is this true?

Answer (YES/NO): NO